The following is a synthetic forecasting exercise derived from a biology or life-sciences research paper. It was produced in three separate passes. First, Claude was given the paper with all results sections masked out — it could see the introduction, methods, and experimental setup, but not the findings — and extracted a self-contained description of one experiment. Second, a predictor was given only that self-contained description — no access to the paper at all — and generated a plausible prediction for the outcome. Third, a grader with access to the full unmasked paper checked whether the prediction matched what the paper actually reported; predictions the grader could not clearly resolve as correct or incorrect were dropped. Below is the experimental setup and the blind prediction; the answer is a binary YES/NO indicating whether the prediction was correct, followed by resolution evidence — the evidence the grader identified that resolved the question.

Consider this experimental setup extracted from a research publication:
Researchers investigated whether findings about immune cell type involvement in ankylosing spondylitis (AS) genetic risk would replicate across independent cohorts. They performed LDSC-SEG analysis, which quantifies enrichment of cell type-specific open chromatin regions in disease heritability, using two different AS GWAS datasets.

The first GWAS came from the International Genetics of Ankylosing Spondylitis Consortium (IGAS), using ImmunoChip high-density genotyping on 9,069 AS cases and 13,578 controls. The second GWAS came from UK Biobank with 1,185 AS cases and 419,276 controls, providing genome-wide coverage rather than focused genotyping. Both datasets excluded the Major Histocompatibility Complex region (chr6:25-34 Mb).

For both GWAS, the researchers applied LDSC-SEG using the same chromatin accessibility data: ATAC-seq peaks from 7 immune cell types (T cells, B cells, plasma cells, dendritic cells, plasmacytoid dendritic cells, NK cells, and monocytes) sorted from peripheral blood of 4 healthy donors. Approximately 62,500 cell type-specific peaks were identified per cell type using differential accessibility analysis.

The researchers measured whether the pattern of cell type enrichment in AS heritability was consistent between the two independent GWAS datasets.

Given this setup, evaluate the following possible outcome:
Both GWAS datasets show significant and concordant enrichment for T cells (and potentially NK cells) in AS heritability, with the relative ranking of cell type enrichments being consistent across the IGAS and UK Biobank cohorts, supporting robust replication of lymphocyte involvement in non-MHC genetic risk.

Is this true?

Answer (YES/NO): NO